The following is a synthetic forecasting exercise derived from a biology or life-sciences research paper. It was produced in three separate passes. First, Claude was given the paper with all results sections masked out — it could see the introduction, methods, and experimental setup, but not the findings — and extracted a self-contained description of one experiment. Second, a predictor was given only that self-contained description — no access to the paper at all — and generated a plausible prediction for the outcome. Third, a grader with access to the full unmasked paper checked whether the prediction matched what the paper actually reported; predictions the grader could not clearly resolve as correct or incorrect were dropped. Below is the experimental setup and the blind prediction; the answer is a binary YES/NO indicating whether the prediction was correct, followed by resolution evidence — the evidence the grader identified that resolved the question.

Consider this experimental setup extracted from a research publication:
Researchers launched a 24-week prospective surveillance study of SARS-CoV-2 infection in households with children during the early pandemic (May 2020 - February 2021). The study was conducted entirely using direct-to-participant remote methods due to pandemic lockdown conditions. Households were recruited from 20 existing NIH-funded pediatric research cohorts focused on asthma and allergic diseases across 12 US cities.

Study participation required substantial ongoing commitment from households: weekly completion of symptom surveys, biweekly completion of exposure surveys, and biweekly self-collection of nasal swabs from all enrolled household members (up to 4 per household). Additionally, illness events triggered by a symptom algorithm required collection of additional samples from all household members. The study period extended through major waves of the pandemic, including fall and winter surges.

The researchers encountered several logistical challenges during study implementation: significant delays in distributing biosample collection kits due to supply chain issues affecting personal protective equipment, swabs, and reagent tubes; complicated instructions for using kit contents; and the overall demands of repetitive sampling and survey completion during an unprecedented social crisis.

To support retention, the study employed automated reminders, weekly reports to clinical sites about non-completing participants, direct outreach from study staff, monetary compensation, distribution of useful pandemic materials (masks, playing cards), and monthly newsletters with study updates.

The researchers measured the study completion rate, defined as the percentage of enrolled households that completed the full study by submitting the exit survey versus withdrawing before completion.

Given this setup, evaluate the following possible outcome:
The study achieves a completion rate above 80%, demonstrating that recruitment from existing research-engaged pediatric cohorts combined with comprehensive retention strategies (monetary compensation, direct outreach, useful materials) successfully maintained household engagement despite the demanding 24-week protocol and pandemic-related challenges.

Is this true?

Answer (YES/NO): NO